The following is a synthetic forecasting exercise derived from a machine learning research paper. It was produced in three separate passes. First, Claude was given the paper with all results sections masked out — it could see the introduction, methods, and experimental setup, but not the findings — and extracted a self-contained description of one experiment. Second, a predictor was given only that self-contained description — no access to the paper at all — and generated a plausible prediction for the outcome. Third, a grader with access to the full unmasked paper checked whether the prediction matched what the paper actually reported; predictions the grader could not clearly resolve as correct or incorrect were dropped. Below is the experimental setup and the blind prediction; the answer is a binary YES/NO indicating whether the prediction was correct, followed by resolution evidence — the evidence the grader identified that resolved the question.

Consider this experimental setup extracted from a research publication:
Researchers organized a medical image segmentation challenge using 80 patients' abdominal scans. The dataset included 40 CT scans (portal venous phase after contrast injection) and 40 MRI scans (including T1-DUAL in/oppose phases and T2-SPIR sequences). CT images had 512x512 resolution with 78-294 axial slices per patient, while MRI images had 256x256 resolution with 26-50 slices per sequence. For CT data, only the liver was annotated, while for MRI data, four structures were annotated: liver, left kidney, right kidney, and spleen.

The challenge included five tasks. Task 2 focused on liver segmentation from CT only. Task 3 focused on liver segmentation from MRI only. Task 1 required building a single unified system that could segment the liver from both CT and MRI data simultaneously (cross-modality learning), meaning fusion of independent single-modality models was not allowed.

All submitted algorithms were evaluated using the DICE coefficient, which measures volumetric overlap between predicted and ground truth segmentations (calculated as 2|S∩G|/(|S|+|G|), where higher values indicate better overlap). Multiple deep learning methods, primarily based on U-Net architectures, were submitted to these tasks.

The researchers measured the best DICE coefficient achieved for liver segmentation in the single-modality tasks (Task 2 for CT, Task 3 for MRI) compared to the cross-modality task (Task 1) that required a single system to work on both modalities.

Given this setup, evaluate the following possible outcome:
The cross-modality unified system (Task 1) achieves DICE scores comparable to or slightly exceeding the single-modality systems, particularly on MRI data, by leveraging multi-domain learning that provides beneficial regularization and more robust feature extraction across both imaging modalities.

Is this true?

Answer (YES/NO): NO